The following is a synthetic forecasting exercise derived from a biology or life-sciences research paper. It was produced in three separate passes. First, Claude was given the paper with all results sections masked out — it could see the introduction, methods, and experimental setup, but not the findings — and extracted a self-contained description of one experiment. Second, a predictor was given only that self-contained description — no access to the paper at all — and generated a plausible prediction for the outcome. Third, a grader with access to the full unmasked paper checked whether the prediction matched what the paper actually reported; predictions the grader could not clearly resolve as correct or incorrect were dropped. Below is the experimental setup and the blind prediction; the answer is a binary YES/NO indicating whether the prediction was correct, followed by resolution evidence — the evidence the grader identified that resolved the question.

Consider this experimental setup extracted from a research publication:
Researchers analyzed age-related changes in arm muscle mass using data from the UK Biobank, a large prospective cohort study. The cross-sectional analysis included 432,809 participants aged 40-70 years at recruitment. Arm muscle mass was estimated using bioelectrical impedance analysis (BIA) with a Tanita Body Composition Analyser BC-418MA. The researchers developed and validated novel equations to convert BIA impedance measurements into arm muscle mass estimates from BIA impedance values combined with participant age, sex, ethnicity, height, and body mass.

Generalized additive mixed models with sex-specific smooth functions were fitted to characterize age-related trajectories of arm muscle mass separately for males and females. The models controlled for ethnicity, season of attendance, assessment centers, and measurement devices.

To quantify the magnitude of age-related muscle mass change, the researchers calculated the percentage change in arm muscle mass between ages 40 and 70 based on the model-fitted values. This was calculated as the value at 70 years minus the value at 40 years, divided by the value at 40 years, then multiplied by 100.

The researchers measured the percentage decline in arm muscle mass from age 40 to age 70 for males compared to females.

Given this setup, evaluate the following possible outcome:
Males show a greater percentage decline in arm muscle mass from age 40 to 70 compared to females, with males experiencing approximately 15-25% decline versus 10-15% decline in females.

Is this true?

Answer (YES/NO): NO